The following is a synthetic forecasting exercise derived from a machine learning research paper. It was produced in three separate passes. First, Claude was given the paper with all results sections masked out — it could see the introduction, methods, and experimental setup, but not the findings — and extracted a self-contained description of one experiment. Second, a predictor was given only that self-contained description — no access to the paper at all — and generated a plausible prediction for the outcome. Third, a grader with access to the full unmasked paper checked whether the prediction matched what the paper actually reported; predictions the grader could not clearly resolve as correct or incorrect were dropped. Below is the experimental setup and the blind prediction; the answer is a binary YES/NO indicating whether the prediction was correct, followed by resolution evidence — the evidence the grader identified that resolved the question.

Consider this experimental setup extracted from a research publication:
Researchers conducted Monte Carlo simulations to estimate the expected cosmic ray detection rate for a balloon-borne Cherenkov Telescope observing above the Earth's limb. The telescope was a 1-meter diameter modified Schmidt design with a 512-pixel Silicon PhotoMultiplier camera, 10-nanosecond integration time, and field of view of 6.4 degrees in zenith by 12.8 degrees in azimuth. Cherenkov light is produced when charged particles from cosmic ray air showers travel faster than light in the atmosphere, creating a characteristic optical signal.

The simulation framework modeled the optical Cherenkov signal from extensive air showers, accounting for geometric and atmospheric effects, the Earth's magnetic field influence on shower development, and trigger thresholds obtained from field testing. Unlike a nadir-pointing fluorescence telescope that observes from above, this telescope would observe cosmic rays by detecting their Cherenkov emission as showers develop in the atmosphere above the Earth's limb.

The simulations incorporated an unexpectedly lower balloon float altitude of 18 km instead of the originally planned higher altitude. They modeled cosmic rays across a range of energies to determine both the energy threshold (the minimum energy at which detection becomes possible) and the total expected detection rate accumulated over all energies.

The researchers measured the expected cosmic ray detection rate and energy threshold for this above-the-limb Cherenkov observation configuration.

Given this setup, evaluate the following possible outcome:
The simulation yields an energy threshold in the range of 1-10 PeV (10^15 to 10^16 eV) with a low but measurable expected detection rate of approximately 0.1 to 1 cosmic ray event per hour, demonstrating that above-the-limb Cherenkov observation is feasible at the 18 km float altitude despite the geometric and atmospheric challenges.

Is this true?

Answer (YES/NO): NO